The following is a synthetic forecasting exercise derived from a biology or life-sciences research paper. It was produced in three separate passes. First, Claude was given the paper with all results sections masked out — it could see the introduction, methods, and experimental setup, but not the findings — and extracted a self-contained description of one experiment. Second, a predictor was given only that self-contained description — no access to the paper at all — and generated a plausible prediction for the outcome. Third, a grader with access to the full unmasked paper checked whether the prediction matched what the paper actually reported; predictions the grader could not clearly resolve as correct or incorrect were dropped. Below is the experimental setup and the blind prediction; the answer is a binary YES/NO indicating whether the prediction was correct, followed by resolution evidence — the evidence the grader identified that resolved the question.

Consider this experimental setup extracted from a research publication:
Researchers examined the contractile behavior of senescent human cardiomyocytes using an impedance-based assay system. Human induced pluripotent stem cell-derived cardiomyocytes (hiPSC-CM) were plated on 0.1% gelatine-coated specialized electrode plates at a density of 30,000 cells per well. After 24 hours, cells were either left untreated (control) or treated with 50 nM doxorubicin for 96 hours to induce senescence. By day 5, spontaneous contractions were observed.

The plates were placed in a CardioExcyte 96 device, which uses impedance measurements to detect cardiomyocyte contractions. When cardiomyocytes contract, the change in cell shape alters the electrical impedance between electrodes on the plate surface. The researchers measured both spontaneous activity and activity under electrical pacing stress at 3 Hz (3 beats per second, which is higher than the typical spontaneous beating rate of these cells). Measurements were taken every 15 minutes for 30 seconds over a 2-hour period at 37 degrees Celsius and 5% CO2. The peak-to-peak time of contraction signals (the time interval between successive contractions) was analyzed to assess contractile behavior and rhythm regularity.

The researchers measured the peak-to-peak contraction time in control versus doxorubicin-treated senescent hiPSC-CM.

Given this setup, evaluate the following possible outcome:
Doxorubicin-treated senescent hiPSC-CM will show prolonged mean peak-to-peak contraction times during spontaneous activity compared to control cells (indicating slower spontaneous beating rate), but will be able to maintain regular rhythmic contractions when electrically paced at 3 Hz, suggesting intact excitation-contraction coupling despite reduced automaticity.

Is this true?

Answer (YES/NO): NO